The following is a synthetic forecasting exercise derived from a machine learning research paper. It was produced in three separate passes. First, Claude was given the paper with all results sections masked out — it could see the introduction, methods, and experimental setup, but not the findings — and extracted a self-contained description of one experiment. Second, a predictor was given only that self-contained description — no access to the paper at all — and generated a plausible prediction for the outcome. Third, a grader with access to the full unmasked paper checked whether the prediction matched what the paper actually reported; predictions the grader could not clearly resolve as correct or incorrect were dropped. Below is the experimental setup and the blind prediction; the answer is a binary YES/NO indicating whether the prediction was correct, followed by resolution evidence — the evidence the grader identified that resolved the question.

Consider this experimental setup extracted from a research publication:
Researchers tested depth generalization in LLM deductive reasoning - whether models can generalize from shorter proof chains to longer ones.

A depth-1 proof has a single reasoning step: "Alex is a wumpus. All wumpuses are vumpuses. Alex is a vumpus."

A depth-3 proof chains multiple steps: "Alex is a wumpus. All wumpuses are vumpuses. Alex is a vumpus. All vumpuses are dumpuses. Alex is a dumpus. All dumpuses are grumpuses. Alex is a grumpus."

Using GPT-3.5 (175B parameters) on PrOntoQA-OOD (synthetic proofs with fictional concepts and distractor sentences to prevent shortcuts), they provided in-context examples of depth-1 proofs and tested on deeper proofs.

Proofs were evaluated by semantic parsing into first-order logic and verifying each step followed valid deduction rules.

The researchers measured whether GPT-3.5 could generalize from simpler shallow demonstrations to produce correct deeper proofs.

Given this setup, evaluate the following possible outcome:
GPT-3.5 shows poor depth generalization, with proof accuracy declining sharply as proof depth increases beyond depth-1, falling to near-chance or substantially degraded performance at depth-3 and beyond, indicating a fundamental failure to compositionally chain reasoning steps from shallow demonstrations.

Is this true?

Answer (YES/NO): YES